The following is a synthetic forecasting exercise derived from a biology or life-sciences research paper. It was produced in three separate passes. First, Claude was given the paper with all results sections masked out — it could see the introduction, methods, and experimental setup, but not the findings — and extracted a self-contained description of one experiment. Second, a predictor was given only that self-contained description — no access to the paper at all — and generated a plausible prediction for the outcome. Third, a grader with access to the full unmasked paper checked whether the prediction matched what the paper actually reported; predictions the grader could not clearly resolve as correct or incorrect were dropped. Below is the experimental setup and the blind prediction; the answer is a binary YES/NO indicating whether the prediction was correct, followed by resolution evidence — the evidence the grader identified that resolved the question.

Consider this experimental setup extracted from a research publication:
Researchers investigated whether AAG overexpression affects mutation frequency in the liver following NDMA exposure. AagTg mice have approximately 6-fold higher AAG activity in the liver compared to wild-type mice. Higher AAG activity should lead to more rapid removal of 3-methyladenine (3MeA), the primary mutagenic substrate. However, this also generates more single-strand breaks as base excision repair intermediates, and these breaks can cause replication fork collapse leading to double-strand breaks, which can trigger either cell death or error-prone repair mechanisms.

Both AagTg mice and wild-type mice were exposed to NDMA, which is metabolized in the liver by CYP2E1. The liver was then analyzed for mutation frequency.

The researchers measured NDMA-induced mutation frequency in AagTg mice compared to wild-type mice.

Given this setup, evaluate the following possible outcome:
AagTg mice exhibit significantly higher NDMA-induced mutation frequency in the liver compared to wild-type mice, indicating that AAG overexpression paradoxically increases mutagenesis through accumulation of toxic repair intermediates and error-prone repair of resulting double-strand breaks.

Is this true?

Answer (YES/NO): NO